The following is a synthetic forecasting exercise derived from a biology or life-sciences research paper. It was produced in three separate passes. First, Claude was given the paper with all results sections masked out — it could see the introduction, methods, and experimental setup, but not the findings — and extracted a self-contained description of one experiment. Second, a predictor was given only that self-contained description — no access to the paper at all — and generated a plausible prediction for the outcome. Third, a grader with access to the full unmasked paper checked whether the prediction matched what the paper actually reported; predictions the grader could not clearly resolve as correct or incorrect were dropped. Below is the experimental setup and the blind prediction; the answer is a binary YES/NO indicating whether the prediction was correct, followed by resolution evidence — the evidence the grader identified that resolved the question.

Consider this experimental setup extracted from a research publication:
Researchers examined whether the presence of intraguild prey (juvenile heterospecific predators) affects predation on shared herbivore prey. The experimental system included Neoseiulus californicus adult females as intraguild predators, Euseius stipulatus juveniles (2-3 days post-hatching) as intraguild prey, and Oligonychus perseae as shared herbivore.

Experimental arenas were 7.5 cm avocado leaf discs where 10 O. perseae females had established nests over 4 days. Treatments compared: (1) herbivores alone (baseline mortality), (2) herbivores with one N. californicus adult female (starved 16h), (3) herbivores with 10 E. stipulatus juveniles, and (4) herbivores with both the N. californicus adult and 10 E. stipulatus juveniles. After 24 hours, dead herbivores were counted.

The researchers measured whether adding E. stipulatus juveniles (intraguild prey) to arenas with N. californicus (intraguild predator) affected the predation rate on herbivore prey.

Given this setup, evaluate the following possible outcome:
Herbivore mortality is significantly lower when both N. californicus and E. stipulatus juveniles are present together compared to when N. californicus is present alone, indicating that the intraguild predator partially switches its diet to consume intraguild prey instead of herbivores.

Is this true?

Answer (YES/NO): NO